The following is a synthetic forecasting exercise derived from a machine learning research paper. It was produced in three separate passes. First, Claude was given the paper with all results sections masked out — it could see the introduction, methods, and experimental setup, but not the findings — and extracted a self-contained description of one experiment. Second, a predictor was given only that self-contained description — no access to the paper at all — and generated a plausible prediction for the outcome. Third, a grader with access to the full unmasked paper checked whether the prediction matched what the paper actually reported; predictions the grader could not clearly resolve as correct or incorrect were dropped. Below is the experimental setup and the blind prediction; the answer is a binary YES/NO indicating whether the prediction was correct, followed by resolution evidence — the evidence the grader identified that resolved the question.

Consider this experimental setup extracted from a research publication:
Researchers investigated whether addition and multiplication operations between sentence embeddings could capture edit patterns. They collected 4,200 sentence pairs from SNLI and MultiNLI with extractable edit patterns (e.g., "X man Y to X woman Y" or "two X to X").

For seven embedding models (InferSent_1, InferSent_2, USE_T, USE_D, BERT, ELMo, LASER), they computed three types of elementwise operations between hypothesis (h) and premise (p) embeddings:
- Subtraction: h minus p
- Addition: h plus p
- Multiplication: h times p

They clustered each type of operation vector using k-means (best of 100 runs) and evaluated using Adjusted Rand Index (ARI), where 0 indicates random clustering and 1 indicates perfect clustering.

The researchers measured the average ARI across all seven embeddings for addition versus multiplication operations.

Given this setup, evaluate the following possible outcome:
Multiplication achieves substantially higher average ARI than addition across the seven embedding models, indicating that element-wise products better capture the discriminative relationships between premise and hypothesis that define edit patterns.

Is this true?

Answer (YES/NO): NO